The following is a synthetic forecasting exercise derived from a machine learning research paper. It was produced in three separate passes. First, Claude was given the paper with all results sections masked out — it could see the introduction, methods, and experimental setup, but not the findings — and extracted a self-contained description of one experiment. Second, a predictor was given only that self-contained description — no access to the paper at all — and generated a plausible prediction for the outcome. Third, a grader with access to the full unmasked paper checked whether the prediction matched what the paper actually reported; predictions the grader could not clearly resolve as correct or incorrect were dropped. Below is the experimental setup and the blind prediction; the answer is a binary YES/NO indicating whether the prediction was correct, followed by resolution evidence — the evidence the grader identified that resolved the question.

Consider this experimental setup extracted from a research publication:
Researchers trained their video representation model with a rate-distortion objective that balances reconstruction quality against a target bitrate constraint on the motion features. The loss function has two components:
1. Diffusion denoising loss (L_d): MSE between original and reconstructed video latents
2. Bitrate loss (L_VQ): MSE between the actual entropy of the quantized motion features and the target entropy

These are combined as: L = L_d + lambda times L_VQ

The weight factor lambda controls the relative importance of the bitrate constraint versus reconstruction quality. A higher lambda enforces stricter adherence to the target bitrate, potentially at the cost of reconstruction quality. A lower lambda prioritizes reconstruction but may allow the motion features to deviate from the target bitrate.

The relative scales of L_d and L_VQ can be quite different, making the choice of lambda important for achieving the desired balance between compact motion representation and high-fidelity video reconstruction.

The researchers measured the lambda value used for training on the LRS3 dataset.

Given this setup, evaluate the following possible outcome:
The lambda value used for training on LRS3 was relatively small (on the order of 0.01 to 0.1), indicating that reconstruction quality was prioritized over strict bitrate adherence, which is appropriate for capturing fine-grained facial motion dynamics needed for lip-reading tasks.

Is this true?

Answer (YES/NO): YES